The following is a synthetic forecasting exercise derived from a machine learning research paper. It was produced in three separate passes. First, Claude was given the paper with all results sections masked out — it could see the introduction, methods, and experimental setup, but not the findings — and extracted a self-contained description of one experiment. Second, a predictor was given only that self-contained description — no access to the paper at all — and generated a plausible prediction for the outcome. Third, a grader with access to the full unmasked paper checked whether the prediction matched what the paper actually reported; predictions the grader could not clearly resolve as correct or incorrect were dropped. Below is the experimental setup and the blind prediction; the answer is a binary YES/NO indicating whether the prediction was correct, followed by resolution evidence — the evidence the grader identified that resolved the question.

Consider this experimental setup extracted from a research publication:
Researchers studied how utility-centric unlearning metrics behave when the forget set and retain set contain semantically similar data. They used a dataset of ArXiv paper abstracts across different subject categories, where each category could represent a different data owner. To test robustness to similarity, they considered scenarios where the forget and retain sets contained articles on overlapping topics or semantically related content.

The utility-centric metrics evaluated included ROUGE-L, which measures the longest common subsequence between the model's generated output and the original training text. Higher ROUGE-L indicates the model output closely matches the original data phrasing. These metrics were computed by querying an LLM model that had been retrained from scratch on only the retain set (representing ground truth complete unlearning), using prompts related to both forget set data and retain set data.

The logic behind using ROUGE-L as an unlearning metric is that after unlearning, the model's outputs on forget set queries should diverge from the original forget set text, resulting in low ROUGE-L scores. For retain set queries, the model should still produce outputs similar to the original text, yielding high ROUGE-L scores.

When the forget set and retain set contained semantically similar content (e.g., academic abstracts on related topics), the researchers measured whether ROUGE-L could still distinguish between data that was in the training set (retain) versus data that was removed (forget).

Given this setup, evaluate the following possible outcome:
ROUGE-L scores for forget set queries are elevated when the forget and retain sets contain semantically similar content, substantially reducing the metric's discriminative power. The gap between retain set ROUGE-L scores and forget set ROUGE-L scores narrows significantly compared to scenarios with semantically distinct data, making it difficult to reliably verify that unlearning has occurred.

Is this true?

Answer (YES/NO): NO